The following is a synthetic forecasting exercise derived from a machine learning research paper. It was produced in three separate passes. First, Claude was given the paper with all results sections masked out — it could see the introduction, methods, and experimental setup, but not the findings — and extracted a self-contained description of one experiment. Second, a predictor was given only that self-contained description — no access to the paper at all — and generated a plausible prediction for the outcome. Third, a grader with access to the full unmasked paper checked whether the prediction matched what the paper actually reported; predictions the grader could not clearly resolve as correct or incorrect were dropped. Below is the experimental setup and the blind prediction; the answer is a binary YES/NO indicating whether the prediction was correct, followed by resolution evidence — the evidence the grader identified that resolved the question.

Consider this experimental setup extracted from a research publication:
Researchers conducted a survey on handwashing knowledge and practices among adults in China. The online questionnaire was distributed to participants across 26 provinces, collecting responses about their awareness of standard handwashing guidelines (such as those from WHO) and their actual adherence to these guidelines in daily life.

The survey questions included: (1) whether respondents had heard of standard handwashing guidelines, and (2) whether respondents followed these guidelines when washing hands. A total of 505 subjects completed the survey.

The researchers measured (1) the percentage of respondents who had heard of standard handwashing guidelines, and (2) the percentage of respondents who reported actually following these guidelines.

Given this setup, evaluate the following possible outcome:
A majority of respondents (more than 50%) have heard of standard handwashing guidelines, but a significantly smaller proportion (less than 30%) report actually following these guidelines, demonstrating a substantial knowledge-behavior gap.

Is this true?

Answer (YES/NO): NO